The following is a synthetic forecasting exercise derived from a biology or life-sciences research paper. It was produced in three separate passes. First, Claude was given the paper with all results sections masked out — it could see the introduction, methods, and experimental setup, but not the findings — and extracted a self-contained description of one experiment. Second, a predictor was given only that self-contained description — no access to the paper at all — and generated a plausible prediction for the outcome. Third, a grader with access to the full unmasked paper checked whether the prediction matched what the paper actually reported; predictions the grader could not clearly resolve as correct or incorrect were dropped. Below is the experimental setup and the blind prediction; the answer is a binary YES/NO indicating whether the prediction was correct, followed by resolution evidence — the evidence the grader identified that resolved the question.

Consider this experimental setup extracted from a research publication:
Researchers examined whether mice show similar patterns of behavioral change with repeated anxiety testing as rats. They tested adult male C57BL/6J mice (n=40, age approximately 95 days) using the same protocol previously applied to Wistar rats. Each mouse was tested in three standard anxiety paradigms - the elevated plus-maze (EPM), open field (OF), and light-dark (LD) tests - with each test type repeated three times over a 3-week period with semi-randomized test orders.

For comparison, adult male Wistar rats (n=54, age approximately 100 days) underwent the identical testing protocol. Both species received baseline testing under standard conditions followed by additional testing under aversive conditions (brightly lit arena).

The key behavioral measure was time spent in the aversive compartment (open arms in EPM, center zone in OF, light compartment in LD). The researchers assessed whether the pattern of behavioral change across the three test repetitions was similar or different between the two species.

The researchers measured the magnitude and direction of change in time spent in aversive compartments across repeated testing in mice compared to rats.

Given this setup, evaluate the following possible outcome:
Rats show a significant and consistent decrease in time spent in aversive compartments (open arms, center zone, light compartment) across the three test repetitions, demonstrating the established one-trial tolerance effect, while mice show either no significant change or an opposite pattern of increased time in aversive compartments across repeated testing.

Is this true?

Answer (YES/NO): NO